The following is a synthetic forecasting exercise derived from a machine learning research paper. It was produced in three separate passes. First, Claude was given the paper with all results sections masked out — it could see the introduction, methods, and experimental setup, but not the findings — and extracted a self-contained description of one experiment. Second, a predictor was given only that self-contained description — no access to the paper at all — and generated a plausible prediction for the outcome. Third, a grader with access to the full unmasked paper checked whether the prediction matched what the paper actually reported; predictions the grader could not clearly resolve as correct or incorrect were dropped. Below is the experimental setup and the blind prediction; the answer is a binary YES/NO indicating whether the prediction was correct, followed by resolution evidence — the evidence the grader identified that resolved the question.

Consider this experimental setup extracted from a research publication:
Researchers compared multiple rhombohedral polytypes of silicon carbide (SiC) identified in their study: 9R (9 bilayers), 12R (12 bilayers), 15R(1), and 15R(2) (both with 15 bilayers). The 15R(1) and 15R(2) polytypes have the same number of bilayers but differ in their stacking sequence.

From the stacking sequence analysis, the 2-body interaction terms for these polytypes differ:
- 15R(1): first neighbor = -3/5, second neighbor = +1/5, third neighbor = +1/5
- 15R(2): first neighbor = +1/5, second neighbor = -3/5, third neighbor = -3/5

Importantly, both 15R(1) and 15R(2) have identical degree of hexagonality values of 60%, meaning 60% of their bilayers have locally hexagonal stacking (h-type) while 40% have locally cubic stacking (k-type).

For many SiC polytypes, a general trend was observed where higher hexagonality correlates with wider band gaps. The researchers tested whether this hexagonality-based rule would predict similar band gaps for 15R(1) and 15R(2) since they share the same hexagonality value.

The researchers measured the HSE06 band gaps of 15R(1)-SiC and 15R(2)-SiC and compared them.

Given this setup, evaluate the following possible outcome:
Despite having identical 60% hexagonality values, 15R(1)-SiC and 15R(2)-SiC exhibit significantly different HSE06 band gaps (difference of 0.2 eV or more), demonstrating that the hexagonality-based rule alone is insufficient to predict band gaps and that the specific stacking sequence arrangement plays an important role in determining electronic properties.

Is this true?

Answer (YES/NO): NO